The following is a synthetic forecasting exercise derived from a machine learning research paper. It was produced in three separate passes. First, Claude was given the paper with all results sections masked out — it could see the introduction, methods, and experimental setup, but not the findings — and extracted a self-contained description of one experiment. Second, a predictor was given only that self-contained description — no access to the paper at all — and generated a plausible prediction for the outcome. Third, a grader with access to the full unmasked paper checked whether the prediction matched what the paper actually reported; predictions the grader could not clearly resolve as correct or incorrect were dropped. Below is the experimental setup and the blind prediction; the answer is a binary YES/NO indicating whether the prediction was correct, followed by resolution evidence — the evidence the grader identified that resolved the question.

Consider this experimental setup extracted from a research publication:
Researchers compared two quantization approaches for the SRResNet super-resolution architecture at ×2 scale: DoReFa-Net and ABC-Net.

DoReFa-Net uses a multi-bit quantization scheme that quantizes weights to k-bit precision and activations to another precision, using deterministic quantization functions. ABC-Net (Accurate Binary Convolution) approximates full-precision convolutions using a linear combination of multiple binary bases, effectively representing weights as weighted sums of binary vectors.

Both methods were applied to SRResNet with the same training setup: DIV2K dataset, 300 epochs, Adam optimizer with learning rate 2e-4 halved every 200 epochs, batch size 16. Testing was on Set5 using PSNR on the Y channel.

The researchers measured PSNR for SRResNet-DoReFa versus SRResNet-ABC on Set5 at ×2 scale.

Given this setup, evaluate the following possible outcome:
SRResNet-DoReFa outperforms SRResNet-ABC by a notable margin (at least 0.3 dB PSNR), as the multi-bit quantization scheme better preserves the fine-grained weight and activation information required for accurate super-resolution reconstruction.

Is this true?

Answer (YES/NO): NO